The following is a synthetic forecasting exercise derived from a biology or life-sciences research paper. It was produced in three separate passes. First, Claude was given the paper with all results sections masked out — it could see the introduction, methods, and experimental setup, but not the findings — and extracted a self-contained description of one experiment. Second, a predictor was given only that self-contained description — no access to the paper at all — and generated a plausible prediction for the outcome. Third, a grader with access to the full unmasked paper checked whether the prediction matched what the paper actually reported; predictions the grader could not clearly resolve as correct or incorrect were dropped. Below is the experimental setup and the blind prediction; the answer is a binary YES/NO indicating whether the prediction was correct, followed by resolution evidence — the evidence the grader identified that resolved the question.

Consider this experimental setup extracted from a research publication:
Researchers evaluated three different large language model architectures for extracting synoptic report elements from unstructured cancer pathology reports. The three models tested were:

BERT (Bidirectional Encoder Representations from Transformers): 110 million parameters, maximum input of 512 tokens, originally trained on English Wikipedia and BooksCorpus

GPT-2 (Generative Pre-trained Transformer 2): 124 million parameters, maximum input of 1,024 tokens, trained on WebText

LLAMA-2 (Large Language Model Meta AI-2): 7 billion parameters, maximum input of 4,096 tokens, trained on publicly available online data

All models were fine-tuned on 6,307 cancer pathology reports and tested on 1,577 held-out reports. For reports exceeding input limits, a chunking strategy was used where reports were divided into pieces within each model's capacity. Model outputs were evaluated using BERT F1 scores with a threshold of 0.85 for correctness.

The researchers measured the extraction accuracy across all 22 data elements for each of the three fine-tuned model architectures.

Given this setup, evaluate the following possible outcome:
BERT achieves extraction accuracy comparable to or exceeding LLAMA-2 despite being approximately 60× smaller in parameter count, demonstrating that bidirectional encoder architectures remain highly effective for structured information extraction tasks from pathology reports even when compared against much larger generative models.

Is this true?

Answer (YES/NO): NO